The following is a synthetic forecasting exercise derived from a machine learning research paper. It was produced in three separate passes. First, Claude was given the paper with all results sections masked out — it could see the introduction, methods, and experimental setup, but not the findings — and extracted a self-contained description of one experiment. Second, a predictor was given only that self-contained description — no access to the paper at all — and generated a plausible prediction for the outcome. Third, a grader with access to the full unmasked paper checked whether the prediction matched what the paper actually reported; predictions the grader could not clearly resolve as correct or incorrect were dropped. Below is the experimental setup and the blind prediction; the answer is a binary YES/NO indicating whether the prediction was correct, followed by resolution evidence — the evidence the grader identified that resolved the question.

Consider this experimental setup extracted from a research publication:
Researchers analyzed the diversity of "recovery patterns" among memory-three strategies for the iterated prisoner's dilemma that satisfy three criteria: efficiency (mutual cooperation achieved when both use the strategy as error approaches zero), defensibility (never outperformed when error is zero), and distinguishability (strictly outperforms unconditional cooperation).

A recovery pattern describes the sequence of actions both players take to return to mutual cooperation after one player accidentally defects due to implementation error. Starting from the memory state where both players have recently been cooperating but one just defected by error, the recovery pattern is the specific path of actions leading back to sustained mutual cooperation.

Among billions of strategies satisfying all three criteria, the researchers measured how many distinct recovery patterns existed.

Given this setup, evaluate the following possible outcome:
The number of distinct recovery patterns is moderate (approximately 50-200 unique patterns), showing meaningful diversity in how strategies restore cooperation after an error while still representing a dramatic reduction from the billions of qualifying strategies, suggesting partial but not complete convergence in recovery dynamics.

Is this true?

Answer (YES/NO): NO